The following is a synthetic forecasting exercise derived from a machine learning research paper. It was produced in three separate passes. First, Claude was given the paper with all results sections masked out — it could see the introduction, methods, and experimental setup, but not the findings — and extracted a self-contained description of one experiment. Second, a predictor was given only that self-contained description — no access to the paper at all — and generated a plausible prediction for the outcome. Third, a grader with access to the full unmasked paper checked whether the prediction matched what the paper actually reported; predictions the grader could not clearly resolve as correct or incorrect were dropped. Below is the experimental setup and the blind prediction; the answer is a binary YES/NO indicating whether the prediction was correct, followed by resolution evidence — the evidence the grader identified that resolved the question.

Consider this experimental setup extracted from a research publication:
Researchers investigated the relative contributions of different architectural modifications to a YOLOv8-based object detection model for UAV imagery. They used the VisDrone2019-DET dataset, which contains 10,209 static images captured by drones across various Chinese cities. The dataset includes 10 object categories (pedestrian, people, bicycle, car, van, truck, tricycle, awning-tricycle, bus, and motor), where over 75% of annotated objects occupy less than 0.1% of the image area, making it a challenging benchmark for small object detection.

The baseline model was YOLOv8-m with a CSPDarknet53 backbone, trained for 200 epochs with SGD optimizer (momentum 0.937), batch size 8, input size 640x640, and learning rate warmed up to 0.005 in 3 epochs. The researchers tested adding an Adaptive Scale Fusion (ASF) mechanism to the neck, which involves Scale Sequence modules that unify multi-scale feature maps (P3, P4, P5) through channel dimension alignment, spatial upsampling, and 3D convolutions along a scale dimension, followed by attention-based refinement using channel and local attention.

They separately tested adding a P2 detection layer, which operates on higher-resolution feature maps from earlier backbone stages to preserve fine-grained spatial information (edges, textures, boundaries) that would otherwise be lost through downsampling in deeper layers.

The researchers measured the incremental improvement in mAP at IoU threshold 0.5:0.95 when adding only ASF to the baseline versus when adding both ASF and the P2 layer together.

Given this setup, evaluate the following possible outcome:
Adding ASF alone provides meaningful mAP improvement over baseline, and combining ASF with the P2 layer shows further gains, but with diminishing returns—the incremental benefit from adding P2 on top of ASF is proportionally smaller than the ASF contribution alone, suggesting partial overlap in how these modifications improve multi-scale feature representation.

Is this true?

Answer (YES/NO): NO